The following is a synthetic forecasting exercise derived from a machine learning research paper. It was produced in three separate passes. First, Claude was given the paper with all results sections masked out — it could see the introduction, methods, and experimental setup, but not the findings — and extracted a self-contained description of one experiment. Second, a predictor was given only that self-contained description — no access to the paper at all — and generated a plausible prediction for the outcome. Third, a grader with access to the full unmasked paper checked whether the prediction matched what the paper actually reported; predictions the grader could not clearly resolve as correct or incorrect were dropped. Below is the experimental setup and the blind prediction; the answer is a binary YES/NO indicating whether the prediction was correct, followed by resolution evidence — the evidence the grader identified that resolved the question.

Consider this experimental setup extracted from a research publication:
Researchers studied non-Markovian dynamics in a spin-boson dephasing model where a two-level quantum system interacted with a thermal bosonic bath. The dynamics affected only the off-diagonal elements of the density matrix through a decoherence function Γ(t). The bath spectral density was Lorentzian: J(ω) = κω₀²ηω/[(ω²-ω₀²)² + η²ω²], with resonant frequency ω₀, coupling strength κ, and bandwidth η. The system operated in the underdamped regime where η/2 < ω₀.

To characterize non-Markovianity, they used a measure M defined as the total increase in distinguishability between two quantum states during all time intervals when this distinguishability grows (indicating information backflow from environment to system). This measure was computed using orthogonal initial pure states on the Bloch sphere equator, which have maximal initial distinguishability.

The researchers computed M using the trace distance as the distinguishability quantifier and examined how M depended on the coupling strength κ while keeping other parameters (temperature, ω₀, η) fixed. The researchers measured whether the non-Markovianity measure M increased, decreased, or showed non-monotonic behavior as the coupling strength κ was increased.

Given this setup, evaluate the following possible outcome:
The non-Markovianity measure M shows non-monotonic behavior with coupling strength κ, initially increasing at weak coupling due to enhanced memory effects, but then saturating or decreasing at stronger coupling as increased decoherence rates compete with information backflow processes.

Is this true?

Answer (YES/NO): YES